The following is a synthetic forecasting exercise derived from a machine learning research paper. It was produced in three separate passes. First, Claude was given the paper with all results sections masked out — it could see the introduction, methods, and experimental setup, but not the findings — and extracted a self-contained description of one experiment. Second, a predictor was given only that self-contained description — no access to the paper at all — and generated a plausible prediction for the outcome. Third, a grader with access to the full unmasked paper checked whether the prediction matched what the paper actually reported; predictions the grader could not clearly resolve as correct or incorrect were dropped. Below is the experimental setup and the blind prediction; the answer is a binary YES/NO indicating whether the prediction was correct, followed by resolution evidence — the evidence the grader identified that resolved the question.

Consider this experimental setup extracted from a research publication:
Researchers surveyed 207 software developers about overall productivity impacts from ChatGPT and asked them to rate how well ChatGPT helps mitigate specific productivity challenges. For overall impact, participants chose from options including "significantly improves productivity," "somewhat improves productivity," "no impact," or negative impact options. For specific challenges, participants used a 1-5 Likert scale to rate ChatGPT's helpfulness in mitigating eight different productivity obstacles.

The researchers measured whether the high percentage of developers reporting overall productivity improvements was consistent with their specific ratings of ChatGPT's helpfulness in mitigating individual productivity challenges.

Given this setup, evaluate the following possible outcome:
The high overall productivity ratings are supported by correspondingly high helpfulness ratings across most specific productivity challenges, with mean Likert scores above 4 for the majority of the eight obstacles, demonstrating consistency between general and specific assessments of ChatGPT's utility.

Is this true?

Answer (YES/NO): NO